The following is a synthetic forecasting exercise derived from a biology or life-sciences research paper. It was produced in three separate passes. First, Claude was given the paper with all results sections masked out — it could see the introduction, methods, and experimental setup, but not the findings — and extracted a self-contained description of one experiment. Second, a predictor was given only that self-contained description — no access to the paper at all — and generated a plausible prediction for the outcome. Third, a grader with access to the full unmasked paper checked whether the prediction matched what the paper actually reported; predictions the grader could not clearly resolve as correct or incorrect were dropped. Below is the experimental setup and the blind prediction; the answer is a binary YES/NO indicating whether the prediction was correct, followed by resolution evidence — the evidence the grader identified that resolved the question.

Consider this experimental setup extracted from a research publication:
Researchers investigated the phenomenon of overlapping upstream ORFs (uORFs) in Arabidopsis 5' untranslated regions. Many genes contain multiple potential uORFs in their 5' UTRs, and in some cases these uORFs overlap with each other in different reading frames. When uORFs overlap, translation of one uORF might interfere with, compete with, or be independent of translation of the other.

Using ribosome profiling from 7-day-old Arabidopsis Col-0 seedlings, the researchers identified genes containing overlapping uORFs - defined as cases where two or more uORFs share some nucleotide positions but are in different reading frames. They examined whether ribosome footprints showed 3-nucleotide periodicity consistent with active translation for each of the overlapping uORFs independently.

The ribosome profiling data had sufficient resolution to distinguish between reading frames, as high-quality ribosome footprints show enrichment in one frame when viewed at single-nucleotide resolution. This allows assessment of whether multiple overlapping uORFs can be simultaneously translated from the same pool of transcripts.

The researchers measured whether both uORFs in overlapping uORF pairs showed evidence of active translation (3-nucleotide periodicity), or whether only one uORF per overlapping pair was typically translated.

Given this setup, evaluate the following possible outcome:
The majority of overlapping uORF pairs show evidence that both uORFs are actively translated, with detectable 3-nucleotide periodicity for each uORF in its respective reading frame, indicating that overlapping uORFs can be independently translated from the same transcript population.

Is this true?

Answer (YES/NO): YES